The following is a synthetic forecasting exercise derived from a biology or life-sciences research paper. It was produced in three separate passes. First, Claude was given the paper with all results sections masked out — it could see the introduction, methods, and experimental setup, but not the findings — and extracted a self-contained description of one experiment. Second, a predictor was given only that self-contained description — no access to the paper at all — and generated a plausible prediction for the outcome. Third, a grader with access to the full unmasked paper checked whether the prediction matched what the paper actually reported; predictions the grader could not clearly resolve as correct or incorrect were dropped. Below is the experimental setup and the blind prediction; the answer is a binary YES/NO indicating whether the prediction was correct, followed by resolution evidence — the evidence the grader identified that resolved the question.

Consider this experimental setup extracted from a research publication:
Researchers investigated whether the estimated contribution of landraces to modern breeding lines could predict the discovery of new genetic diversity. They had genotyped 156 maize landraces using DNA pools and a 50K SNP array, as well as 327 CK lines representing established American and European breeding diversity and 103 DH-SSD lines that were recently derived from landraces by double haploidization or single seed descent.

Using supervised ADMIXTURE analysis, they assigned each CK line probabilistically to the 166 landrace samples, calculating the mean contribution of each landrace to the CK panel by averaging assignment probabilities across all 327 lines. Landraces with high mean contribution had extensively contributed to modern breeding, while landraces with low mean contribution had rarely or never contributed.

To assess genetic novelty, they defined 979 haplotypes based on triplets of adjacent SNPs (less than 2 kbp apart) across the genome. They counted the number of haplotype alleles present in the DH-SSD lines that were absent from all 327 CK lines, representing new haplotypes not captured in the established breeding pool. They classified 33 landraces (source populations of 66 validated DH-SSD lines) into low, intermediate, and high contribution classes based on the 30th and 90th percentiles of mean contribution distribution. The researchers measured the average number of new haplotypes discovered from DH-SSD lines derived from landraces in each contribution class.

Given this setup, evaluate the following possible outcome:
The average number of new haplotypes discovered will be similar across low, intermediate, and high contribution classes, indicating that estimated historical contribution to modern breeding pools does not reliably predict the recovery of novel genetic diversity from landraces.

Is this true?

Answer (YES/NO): NO